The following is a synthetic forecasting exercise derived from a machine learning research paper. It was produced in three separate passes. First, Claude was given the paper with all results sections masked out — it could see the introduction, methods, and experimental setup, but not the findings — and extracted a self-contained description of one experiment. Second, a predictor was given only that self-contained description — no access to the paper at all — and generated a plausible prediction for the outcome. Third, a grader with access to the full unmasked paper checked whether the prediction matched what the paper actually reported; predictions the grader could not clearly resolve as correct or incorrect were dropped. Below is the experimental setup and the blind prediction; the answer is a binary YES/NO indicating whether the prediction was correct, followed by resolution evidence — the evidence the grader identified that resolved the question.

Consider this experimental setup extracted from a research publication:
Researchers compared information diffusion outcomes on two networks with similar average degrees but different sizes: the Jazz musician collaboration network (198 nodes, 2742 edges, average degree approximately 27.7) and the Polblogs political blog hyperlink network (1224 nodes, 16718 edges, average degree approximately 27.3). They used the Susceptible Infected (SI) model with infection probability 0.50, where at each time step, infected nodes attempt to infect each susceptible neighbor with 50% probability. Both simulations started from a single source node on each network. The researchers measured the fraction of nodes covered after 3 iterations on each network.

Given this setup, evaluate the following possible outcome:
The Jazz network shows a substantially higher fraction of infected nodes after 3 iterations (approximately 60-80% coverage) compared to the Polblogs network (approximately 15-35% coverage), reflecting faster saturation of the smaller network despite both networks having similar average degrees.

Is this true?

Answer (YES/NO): NO